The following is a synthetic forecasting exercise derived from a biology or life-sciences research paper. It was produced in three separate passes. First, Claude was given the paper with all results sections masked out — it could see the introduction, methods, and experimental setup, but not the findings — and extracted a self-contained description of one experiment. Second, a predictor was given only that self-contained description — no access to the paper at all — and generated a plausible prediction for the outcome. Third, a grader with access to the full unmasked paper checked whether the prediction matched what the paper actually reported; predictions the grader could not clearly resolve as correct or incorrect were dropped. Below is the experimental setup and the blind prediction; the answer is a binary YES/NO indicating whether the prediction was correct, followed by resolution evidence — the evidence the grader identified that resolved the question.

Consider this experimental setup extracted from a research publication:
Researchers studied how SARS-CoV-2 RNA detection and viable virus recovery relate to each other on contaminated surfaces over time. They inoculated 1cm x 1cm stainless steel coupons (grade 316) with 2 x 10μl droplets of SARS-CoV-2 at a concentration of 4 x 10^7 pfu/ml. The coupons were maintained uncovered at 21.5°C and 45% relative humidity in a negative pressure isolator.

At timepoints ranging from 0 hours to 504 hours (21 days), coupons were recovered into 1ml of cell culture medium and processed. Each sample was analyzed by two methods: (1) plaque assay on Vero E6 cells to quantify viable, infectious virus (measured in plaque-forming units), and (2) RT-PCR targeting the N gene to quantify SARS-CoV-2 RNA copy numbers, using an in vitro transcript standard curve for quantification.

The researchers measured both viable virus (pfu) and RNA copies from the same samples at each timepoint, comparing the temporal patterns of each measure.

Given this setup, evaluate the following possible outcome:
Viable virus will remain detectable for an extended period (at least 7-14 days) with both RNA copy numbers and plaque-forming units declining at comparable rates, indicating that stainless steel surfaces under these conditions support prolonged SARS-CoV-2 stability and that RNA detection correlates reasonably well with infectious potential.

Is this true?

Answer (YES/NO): NO